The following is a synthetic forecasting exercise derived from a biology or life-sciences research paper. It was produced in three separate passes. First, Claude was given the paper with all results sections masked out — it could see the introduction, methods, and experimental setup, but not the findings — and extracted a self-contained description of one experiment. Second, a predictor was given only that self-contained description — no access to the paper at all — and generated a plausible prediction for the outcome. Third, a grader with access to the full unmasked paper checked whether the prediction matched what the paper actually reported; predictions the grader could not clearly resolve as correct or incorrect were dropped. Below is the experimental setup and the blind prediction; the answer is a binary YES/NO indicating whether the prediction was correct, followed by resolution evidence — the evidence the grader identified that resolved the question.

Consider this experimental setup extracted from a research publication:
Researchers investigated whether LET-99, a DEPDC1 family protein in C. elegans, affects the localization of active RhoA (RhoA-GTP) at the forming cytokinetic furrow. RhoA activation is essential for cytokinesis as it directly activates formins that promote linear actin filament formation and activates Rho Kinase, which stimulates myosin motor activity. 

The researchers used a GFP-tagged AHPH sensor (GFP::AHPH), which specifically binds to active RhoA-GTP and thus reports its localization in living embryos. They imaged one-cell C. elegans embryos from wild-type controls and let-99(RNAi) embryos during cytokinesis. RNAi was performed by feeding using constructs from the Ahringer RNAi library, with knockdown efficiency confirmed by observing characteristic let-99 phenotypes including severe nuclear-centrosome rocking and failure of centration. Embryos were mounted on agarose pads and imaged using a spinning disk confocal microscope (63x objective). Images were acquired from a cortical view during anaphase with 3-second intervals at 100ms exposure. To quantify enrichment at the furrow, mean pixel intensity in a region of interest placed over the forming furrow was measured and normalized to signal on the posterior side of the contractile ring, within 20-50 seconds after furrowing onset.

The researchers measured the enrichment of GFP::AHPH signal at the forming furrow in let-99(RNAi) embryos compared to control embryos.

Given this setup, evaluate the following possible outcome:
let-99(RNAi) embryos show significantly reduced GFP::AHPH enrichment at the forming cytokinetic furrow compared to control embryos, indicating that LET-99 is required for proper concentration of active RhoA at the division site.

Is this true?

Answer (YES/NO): NO